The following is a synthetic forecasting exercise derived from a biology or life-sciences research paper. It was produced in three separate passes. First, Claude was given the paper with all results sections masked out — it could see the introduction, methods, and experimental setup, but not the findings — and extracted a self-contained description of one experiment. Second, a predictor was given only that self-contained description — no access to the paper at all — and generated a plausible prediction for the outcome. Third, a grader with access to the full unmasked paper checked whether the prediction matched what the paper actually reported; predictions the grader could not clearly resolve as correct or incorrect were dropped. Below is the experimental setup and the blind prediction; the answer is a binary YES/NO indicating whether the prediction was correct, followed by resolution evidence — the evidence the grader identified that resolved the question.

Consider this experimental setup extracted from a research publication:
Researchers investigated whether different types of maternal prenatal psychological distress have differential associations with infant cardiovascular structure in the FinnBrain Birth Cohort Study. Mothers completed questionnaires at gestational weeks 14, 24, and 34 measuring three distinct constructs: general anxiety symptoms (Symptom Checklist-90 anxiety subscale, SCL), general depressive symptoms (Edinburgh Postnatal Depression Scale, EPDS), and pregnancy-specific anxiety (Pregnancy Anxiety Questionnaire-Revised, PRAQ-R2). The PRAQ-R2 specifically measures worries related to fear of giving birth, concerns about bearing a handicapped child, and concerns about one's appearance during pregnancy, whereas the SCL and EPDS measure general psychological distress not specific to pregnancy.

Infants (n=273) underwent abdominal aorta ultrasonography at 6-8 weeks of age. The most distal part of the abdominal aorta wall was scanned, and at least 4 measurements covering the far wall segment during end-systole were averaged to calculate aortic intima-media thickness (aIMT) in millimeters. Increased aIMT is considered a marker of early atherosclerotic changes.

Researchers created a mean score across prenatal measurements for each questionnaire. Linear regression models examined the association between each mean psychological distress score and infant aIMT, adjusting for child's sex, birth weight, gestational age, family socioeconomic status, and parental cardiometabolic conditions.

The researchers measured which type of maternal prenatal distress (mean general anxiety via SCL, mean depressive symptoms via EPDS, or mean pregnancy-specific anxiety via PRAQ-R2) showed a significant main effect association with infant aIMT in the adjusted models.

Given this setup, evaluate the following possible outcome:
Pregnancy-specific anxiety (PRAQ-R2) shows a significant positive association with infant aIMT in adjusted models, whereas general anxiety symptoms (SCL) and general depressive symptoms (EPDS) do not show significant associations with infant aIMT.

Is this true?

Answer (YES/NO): NO